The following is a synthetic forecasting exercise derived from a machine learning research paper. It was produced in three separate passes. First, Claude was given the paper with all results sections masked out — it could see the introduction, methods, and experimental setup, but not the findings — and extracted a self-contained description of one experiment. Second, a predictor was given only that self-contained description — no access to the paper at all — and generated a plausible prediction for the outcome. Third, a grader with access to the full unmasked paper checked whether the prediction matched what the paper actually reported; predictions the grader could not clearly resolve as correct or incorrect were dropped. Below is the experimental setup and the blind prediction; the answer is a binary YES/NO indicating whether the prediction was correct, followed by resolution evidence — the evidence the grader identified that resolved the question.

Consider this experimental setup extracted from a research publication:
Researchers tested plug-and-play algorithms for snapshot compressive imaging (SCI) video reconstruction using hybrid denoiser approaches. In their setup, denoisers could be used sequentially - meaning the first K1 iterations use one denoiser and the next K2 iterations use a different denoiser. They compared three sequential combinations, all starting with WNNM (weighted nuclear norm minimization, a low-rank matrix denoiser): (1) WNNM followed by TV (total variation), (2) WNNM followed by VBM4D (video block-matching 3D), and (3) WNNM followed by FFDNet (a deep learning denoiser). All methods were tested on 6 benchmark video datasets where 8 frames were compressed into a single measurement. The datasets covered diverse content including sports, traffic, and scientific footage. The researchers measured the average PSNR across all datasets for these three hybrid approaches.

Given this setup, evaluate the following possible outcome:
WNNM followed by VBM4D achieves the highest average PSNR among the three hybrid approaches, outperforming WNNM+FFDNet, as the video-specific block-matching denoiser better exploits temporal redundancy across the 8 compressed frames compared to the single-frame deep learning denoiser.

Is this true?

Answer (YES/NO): NO